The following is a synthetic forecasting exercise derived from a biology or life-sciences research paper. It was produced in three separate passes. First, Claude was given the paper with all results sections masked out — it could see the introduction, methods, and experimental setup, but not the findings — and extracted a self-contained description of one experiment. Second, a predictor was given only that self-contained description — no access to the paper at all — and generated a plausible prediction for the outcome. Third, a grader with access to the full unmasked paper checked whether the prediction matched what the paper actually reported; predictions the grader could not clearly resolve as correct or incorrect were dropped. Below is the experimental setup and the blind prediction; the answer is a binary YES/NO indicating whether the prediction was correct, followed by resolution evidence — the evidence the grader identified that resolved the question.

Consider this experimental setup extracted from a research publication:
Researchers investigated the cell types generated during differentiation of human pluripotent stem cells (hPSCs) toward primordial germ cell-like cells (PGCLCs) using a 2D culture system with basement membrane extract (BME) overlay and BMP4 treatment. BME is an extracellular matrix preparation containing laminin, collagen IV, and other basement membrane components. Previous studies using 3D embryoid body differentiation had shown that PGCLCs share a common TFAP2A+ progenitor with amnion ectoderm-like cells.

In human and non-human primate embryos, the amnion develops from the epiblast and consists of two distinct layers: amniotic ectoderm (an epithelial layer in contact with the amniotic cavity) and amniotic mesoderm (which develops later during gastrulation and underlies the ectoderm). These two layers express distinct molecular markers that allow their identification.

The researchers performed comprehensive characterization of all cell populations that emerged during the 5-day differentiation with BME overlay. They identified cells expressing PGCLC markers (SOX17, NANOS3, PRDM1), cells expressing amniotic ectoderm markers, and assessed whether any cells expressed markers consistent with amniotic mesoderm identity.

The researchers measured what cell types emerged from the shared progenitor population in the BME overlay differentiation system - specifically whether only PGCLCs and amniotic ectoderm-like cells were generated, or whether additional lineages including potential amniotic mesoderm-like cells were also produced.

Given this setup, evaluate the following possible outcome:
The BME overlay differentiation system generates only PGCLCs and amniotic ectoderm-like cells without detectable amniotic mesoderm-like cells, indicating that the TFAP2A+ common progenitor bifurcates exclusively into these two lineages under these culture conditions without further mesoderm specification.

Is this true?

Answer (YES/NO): NO